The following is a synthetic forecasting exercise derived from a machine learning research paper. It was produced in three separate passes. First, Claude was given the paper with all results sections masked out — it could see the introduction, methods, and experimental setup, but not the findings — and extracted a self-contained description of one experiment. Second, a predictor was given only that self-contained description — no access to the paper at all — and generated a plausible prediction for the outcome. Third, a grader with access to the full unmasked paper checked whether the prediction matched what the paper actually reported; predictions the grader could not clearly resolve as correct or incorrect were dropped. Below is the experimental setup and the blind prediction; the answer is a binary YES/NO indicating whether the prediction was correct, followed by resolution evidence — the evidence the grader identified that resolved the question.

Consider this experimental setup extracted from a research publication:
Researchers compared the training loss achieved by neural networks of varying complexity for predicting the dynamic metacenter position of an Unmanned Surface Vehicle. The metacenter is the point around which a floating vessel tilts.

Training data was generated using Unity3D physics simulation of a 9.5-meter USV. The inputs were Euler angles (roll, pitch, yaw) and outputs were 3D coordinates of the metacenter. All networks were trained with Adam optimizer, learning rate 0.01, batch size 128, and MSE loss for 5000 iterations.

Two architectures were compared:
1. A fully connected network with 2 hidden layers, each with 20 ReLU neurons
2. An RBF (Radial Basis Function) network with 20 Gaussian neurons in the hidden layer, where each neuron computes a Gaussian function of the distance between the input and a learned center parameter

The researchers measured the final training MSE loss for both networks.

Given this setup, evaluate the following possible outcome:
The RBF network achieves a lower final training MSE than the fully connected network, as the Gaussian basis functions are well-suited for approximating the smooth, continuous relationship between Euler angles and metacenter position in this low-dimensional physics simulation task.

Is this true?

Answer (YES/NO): YES